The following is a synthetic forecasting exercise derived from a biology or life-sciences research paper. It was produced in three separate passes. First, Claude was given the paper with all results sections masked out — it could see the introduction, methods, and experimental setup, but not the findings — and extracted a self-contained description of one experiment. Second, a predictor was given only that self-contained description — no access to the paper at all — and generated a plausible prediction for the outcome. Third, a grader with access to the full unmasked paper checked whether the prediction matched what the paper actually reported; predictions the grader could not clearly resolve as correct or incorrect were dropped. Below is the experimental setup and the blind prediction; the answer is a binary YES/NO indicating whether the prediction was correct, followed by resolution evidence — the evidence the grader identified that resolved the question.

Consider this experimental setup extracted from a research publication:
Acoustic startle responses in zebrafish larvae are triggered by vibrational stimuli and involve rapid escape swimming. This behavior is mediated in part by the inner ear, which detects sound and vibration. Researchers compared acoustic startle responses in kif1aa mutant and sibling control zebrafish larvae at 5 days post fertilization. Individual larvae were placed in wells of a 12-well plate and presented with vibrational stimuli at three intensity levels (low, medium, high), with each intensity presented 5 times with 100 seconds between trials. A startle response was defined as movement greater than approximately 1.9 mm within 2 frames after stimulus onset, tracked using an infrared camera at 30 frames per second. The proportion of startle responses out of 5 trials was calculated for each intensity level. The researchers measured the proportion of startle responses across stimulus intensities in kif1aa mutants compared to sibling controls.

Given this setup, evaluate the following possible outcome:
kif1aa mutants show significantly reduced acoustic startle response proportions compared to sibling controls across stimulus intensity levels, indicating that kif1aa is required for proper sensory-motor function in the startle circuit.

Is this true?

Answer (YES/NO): NO